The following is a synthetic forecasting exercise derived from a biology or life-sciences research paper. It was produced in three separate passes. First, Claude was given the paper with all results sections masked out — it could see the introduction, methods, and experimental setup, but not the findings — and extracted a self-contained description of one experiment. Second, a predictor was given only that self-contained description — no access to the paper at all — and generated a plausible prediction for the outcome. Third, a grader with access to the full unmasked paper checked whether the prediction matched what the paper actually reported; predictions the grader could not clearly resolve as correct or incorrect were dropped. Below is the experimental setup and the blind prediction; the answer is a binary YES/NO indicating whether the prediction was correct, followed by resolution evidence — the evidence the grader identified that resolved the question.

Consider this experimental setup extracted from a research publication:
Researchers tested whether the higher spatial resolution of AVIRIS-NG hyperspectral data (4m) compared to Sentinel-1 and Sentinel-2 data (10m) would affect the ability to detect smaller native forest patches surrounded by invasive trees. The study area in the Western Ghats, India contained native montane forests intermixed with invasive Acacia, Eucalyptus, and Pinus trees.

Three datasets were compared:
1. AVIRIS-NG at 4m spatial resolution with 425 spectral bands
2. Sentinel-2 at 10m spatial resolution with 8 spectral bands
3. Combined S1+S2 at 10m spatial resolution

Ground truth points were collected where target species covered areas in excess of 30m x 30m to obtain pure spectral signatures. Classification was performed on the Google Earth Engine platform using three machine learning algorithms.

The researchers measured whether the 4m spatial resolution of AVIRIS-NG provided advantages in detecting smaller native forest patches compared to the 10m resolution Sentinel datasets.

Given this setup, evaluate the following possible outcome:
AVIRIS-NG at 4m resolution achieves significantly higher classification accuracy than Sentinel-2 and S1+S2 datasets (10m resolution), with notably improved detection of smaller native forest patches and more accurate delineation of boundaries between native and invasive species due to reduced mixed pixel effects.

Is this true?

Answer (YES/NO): YES